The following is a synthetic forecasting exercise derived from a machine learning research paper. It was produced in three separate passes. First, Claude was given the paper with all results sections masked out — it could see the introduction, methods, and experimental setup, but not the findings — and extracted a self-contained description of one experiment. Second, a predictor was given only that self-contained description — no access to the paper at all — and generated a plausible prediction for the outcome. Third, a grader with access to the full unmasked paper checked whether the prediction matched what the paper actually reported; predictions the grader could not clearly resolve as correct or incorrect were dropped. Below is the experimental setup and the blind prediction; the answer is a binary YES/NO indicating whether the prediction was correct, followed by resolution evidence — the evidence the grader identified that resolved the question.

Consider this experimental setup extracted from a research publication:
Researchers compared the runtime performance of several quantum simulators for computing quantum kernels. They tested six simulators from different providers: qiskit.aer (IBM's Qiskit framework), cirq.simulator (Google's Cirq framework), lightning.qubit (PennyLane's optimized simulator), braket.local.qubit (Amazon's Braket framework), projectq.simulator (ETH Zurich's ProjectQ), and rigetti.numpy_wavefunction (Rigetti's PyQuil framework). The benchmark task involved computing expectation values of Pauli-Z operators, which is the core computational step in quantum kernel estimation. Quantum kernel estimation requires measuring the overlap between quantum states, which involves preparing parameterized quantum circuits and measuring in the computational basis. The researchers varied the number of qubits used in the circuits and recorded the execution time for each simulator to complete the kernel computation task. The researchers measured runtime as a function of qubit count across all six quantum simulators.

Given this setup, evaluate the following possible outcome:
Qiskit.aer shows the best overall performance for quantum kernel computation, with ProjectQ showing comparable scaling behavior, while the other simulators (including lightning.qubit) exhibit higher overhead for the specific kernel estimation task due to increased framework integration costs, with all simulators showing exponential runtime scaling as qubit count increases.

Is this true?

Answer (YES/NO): NO